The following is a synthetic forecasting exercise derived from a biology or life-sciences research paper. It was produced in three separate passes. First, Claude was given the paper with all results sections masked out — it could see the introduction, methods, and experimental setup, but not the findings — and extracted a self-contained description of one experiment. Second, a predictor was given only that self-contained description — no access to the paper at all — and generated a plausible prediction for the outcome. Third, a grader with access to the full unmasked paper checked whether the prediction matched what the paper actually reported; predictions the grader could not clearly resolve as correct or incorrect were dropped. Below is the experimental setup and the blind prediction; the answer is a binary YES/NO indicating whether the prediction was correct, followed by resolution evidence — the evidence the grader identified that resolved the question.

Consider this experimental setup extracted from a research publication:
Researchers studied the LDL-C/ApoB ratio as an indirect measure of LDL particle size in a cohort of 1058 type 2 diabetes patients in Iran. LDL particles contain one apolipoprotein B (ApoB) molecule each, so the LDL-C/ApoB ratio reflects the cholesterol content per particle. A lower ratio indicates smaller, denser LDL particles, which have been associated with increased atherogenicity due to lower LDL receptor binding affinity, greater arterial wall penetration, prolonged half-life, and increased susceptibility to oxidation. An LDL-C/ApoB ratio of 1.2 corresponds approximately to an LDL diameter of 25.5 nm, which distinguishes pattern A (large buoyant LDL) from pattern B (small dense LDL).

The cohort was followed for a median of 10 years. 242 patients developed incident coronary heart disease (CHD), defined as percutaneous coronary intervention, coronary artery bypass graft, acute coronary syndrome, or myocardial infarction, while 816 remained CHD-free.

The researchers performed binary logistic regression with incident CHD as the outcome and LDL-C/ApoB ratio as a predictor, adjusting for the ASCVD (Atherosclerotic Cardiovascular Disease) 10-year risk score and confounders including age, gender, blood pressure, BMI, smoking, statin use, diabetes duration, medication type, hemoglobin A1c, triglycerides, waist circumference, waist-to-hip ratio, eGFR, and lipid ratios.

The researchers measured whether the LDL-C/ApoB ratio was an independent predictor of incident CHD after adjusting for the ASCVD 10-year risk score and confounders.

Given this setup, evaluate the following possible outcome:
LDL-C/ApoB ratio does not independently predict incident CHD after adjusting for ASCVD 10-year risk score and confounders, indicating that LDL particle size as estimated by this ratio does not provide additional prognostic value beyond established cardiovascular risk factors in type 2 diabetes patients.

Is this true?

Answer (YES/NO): NO